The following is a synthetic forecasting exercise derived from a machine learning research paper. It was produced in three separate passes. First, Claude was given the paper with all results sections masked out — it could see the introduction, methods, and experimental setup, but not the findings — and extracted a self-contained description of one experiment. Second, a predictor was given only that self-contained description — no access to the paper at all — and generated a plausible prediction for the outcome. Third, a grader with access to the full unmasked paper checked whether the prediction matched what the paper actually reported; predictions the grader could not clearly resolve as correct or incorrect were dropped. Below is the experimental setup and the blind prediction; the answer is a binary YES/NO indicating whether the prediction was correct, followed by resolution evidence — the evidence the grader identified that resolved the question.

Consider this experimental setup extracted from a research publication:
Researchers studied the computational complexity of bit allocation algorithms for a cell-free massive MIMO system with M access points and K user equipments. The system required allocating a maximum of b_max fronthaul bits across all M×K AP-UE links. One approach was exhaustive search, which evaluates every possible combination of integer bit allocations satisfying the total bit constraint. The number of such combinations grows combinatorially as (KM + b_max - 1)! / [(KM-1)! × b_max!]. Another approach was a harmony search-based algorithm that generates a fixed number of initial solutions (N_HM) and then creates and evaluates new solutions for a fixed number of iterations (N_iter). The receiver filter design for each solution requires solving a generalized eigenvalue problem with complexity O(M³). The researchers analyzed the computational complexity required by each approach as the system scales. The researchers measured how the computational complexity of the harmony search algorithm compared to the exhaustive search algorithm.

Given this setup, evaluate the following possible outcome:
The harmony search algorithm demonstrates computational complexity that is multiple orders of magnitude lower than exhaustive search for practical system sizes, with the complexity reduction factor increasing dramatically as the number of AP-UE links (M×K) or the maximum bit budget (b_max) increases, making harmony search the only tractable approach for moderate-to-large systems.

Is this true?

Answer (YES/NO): YES